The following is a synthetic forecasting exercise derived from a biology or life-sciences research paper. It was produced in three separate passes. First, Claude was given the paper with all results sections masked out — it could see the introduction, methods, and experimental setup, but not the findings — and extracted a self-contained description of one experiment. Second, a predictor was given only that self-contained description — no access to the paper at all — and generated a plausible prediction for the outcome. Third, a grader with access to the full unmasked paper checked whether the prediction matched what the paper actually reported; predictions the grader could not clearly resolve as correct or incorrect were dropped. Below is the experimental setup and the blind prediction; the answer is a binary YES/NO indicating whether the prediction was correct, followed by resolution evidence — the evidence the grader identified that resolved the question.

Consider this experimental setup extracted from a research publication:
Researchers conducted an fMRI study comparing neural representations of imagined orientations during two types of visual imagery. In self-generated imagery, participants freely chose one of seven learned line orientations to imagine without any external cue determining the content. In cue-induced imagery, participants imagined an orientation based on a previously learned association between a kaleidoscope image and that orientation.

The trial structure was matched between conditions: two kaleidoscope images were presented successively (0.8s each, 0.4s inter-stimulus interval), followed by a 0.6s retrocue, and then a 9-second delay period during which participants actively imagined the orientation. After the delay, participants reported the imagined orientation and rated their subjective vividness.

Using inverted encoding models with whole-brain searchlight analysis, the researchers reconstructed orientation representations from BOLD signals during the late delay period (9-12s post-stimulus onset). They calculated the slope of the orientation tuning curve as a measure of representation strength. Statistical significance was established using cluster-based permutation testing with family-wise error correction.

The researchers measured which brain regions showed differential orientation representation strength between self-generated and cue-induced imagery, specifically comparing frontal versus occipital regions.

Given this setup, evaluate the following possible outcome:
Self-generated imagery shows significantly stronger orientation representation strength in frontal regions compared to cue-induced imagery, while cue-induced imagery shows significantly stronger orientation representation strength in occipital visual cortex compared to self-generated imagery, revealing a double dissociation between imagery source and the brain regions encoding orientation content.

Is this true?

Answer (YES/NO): YES